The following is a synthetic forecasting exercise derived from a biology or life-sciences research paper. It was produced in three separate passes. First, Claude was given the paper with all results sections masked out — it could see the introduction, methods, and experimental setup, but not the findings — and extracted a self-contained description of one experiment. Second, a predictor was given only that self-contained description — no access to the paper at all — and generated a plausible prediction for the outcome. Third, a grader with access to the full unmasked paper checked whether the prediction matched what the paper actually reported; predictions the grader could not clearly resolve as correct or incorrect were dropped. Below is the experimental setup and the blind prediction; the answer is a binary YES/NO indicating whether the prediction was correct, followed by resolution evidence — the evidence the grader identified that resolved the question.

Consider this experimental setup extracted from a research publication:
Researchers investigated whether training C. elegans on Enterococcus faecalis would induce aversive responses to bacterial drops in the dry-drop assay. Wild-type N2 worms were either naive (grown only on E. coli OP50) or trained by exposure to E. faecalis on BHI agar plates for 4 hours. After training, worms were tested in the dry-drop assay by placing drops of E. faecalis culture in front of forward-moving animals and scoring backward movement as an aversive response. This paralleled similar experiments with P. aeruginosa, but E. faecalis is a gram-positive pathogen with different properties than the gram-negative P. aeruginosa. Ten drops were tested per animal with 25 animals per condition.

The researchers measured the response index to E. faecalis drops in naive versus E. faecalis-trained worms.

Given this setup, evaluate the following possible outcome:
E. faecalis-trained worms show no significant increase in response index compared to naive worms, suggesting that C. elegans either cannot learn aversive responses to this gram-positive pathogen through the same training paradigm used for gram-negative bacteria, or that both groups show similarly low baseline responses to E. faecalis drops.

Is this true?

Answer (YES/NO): NO